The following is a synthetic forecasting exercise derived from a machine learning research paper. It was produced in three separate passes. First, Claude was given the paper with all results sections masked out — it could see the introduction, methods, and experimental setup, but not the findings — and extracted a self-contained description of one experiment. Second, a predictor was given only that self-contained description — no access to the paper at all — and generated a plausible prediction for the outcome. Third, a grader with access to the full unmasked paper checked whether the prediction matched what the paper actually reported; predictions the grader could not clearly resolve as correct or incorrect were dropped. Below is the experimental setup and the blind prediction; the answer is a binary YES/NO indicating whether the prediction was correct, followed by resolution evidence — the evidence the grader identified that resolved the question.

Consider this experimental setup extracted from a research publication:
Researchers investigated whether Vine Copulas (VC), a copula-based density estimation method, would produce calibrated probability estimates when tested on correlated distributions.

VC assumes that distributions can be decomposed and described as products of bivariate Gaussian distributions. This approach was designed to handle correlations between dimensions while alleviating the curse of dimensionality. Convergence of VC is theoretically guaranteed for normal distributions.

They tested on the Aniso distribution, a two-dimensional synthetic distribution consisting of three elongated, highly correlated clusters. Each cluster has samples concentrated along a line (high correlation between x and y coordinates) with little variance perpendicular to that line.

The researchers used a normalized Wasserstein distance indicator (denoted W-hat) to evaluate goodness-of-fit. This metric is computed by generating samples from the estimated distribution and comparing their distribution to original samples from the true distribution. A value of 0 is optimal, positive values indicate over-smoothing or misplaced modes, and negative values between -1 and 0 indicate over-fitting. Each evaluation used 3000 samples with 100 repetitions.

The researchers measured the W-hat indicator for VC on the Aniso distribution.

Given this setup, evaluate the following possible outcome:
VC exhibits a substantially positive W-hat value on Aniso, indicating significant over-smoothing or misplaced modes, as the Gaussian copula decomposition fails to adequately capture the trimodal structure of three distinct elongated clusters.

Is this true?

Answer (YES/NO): YES